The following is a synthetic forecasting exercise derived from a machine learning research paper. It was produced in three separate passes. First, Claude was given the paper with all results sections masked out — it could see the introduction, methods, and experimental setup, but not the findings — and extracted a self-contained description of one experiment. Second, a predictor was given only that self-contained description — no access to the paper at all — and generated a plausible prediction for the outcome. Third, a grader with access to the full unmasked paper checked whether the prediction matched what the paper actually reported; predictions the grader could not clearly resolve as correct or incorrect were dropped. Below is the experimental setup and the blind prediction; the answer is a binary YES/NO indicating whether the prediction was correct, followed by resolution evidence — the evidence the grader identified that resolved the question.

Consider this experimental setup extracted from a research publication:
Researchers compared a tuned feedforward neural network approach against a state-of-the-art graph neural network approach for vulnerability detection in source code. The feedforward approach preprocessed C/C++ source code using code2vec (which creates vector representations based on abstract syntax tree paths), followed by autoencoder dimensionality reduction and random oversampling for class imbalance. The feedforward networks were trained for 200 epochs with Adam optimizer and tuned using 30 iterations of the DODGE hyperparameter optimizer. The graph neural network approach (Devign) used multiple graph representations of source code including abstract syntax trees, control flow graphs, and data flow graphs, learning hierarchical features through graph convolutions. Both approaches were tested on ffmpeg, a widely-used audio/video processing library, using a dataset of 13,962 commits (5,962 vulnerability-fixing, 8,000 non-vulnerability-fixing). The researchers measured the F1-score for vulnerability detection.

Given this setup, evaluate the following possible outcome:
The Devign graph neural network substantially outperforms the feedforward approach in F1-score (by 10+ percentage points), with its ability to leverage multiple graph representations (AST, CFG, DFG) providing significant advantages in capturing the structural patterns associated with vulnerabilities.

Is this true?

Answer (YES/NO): NO